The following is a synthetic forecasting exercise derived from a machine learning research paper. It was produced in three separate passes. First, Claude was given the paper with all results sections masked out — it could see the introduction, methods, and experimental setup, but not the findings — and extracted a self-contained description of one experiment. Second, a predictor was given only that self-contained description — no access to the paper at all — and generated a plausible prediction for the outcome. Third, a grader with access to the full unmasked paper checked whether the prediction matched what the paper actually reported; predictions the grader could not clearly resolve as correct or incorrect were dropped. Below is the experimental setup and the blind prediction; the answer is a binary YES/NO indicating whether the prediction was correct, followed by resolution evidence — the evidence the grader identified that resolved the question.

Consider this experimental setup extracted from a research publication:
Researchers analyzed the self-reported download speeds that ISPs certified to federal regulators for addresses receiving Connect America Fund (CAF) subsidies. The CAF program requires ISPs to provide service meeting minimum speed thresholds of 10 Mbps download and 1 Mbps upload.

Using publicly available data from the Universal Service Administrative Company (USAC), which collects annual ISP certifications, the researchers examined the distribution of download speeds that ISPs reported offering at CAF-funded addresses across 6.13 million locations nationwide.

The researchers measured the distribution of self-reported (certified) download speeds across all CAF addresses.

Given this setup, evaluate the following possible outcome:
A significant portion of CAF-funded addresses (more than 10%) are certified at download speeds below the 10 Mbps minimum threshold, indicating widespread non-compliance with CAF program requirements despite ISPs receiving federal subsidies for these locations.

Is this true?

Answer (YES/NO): NO